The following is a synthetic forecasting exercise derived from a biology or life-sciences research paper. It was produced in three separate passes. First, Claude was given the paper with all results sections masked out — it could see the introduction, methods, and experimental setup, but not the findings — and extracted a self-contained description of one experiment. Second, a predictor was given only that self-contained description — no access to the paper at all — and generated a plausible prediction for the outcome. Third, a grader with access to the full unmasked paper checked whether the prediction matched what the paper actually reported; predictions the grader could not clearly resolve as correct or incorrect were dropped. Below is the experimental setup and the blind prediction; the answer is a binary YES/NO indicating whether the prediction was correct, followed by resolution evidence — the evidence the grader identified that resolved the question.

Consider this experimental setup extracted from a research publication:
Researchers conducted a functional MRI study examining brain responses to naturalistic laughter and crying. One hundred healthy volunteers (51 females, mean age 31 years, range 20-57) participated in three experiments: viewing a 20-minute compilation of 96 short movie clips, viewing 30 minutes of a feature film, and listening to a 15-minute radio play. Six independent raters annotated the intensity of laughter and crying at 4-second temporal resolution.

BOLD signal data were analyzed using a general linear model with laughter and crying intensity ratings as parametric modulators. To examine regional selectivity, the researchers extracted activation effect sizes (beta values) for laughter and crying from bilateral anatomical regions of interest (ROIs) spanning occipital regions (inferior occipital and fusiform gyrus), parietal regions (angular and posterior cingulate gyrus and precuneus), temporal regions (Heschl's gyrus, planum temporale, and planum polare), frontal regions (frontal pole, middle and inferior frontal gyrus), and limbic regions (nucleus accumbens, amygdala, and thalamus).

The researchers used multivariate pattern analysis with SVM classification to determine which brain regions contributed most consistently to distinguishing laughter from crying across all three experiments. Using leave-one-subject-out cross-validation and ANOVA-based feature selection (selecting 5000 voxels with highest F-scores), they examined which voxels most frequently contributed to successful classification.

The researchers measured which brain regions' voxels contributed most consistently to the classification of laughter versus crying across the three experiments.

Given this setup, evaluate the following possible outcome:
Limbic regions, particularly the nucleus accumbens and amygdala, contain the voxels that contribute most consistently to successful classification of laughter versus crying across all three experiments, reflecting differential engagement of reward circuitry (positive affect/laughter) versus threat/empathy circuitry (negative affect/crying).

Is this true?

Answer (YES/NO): NO